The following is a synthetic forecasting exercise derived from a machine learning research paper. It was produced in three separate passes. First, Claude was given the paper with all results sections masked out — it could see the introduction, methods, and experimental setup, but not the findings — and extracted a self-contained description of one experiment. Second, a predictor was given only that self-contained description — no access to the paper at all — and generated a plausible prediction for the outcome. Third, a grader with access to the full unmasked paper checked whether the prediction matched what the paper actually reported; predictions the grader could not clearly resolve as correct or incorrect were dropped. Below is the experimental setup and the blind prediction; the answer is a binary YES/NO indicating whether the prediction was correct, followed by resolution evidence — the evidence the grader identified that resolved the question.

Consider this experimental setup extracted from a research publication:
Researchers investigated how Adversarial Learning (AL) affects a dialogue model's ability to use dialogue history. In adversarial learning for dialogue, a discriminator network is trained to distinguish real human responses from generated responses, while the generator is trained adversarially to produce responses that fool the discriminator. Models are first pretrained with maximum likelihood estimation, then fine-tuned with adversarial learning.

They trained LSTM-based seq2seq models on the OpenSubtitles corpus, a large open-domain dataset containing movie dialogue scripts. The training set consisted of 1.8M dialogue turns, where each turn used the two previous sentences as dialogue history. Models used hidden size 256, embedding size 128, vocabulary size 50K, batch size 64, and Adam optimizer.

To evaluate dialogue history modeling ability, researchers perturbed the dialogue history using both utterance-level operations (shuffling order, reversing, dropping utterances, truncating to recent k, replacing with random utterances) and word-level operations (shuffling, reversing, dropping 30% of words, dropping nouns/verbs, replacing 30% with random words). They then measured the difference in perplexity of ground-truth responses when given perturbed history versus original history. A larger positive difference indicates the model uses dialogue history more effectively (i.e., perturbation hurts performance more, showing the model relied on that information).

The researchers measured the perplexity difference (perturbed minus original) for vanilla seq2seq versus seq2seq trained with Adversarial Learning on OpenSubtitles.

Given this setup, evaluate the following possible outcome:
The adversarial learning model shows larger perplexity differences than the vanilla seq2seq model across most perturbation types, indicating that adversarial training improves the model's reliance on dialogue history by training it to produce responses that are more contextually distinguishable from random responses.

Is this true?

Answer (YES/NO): NO